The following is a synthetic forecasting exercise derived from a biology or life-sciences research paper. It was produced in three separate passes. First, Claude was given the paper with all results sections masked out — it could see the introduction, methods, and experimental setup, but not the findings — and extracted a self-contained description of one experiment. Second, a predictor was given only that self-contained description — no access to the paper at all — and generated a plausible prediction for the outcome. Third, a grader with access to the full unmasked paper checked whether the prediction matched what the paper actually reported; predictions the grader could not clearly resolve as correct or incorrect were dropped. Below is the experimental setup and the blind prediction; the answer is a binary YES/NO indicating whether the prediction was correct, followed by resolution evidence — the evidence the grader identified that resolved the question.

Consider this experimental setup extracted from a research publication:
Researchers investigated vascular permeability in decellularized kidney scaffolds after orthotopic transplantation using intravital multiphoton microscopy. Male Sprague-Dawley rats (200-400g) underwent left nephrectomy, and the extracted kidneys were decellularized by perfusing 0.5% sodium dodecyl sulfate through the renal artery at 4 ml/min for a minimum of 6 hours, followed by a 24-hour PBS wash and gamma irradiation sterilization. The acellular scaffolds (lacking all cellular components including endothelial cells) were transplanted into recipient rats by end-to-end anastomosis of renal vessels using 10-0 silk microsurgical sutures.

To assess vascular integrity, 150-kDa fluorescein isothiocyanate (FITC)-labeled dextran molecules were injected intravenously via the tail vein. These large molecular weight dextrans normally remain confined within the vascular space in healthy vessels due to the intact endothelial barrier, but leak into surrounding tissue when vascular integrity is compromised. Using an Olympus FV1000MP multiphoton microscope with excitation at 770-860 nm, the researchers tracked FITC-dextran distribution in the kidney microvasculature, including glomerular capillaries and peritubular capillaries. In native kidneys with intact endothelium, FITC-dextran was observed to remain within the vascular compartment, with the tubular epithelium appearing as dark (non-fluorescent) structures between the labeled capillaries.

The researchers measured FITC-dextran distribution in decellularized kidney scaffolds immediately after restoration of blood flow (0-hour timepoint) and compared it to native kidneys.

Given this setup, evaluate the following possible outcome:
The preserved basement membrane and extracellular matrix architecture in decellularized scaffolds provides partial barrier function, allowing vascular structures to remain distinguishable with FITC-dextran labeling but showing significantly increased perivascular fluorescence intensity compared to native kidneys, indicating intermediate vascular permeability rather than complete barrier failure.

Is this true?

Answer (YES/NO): NO